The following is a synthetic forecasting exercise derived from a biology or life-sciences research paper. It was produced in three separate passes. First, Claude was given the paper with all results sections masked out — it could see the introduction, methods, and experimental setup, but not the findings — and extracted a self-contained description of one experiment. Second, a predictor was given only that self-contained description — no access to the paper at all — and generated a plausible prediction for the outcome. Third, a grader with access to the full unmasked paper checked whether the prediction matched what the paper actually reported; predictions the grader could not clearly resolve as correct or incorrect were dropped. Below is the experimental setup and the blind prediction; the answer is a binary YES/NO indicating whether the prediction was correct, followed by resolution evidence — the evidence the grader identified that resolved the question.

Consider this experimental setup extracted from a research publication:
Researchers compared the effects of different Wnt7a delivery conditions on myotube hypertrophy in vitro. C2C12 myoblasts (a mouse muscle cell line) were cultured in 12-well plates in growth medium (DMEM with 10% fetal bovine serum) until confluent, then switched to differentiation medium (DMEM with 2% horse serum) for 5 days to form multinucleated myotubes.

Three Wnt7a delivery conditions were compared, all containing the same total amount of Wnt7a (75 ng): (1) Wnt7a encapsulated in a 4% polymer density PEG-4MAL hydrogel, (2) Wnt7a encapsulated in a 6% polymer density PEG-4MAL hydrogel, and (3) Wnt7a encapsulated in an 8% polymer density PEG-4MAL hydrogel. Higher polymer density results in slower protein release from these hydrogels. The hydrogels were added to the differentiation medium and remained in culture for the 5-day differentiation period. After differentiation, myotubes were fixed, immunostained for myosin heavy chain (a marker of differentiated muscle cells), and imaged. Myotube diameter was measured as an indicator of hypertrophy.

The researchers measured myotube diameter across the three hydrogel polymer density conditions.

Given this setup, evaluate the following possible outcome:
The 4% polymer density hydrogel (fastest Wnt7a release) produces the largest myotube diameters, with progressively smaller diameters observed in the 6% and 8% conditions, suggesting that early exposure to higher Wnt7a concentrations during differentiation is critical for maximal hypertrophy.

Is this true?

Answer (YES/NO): YES